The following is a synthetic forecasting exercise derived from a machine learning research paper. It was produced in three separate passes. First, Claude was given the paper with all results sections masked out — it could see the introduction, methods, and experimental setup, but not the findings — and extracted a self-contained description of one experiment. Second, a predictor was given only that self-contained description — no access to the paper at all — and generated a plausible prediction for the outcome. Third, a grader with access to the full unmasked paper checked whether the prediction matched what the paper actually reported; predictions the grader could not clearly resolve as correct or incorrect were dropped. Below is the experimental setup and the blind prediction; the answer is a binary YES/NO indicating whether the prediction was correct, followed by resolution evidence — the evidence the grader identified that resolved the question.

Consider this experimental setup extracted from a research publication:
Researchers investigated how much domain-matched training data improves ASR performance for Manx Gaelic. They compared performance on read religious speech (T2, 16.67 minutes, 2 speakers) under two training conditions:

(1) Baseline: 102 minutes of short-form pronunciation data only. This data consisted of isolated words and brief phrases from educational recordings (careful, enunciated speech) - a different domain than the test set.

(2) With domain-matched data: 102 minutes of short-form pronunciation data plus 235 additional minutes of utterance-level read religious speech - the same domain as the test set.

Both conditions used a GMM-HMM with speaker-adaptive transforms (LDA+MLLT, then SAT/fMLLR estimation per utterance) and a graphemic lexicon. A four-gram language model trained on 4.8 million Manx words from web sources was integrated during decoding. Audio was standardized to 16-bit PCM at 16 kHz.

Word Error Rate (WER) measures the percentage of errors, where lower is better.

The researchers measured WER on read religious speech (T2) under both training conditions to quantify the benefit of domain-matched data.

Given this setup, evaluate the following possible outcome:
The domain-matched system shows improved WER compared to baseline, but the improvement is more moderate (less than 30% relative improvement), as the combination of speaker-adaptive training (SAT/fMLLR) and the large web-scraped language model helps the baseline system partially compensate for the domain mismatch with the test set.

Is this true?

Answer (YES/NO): NO